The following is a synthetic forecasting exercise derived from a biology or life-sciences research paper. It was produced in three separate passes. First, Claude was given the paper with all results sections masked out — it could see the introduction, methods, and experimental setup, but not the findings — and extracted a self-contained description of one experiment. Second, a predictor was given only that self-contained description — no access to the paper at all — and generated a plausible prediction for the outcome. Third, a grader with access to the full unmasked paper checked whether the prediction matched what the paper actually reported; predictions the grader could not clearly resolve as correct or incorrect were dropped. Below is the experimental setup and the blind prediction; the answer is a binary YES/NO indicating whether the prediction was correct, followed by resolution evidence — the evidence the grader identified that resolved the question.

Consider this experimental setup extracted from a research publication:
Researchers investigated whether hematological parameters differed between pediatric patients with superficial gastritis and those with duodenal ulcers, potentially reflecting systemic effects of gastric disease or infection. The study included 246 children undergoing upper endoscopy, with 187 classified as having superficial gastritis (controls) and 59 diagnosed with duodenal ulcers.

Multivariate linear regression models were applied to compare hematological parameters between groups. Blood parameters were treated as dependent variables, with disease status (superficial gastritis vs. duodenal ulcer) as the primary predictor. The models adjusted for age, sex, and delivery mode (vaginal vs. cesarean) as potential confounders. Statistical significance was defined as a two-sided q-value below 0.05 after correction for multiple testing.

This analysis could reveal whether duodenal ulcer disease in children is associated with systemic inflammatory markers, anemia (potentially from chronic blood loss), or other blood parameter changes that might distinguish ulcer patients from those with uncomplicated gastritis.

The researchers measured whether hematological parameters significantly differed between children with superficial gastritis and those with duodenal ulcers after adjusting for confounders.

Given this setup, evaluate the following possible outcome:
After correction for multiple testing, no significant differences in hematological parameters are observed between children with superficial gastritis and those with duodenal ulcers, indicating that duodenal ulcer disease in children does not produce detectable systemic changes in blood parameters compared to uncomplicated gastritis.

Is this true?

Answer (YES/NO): NO